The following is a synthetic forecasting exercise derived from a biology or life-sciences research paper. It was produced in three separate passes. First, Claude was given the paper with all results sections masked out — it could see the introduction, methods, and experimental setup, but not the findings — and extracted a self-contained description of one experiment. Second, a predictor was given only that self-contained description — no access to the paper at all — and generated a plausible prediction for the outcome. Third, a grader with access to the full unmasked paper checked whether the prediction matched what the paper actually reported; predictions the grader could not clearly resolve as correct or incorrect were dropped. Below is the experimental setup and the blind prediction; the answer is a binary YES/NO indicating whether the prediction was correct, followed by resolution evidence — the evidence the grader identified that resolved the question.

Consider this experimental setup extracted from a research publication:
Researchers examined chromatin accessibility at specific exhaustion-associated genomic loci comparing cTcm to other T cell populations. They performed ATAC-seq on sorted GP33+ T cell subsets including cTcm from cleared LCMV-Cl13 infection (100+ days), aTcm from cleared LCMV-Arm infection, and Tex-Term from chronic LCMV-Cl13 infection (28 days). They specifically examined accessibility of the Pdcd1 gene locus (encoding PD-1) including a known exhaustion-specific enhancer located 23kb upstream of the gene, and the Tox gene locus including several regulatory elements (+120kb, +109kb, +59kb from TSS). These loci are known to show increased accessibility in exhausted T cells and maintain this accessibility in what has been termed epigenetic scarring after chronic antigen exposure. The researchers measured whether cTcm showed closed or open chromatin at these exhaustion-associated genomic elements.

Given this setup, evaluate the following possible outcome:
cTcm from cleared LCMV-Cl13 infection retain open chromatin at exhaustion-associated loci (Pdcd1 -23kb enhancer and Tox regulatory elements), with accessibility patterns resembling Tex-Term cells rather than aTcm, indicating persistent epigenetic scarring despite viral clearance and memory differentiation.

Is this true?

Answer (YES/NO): NO